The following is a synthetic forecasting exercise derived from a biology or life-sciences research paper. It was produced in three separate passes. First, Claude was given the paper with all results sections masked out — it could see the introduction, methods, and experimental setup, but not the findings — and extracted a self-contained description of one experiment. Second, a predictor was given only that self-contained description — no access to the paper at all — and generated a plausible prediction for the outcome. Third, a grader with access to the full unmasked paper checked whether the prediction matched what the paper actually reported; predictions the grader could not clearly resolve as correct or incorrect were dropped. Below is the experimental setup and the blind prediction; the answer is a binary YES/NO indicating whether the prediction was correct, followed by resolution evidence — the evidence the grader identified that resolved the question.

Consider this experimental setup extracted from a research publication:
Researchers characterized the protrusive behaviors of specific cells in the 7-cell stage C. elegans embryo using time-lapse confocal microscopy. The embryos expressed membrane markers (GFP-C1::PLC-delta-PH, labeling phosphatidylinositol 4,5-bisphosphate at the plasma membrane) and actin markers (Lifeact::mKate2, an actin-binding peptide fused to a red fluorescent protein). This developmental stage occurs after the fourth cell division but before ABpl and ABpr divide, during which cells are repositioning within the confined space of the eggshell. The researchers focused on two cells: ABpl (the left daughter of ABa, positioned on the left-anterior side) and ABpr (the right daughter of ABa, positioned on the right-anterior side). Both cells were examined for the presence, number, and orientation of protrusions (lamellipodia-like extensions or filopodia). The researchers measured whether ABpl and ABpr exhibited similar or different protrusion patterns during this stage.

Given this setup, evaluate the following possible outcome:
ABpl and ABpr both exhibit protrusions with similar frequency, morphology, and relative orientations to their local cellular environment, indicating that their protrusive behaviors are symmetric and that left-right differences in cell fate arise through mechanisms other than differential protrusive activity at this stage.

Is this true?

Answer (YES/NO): NO